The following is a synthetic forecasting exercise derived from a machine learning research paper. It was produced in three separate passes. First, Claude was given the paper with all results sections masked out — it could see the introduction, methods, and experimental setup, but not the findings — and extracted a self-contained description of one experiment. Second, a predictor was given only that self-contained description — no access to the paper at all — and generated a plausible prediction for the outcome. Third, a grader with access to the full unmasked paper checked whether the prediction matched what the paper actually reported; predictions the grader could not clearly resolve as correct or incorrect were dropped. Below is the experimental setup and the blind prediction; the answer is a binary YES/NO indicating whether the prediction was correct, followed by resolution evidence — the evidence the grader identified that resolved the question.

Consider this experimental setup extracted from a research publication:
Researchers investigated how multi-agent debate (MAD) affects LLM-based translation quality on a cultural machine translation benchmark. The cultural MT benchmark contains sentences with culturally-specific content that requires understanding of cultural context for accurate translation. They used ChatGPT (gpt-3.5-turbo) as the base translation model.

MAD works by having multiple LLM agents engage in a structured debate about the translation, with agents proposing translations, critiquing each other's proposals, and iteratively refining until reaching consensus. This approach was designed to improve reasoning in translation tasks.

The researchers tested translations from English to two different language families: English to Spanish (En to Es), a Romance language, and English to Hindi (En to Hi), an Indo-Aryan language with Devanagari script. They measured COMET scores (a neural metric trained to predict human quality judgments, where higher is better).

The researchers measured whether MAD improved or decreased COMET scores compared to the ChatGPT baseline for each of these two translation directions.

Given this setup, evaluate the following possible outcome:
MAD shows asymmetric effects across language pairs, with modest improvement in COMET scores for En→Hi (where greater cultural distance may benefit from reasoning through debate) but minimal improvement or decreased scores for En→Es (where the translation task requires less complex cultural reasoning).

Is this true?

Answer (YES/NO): NO